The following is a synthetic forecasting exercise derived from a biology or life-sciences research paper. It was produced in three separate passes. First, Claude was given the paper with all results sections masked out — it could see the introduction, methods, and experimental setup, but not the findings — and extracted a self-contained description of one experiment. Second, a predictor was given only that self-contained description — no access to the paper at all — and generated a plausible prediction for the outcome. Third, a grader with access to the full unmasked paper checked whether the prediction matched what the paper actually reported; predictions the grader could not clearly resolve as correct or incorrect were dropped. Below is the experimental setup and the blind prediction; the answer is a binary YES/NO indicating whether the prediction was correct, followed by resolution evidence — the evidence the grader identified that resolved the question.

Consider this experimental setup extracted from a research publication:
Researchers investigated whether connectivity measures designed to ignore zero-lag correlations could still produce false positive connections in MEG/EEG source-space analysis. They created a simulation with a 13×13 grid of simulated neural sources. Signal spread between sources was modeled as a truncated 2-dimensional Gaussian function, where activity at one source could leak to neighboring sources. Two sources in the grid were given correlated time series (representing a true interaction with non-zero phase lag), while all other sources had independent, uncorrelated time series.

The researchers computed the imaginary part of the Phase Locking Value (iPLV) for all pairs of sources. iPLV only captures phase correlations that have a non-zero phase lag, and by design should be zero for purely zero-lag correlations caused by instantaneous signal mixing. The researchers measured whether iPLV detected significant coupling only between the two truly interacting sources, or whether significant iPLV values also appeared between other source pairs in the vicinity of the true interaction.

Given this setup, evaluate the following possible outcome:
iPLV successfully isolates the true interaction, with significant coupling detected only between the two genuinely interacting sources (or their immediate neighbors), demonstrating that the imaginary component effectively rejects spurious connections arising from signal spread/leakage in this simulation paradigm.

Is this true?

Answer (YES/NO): NO